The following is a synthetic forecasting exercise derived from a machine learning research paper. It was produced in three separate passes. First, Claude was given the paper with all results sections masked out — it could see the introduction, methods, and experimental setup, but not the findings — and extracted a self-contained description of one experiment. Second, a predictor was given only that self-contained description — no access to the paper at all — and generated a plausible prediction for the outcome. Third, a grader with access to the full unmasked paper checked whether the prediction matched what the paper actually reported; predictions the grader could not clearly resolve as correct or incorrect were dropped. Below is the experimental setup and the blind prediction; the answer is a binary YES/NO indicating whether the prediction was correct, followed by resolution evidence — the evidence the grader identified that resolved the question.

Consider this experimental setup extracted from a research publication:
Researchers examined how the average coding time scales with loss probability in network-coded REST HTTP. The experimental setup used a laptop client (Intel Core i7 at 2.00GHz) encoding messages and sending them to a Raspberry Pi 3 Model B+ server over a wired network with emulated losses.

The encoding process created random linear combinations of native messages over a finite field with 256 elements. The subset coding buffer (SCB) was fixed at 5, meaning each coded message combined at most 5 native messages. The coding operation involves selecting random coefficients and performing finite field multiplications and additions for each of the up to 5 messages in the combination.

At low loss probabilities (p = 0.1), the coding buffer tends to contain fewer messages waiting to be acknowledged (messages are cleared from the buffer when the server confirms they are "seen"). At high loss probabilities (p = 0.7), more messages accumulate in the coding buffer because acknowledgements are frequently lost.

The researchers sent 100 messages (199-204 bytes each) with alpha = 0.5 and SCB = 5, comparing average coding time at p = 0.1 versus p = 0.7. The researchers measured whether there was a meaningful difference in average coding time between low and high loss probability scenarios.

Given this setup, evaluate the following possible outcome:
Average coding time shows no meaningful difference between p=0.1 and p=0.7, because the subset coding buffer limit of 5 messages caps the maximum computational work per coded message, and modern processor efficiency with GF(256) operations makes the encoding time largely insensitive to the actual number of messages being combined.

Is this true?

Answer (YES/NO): NO